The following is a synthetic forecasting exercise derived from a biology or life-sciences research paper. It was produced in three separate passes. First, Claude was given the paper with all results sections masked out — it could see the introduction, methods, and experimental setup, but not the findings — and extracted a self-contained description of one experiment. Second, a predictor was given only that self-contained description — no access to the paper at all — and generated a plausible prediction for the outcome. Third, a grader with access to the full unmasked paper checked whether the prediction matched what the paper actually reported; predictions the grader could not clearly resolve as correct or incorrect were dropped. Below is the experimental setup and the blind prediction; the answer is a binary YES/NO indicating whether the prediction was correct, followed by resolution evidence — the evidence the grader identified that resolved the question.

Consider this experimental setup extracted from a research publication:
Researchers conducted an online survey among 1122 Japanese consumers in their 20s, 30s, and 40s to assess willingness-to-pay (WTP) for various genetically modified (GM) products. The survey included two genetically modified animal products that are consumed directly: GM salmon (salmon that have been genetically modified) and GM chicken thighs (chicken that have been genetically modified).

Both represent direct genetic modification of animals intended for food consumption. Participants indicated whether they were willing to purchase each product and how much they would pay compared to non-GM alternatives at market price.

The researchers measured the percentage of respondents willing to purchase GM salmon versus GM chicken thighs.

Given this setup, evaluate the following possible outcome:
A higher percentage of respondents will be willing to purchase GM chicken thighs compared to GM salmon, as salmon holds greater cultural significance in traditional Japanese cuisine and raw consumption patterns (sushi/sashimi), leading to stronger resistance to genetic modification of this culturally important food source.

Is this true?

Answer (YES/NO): YES